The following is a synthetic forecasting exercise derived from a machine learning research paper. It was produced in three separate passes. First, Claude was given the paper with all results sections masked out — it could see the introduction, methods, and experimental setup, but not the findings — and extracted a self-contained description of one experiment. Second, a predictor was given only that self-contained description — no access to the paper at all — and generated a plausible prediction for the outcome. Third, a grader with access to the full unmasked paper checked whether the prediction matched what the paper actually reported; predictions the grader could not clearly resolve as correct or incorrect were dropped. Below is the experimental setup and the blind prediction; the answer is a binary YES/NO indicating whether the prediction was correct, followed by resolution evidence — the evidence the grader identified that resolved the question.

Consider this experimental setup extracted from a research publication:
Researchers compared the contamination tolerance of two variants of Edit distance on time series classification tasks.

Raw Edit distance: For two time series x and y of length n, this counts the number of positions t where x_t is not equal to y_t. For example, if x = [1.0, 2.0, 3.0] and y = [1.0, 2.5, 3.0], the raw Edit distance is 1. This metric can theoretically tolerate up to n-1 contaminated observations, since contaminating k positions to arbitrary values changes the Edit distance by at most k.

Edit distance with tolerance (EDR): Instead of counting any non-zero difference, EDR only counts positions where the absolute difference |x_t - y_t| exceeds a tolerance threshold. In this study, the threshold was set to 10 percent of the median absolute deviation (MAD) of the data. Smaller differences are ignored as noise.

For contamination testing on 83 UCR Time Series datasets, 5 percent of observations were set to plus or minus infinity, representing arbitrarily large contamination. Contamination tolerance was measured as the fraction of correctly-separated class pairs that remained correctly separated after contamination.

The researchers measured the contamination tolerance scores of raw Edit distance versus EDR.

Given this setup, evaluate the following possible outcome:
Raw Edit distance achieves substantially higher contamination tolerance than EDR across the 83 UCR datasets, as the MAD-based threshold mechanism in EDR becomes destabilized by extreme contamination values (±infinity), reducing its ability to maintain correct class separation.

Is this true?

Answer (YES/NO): NO